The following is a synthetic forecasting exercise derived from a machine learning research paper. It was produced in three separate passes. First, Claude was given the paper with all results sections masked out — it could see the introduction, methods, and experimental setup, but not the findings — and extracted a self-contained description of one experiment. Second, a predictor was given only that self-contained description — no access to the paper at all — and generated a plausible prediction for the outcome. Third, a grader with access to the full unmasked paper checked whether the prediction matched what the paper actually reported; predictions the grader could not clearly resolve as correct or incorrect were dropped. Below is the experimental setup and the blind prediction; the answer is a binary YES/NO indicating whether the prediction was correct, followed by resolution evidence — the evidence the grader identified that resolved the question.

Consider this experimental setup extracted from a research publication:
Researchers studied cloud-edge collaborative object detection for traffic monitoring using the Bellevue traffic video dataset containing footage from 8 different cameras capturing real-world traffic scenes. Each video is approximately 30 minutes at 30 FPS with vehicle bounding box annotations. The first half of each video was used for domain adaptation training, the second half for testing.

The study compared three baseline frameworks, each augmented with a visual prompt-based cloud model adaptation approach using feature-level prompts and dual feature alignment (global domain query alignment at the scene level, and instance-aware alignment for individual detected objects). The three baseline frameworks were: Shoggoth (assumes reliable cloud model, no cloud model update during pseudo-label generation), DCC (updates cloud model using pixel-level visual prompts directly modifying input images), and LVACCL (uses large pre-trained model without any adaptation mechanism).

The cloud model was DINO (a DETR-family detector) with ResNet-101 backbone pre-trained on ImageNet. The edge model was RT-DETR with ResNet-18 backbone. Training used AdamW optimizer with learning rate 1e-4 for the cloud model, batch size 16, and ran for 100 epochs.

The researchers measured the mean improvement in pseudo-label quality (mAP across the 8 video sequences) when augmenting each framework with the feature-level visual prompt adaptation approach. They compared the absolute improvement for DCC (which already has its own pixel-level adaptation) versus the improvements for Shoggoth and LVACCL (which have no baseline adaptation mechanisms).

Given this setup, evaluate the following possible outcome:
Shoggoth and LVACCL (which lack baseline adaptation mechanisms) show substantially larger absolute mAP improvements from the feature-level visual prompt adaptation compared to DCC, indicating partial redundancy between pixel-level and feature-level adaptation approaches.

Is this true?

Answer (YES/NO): YES